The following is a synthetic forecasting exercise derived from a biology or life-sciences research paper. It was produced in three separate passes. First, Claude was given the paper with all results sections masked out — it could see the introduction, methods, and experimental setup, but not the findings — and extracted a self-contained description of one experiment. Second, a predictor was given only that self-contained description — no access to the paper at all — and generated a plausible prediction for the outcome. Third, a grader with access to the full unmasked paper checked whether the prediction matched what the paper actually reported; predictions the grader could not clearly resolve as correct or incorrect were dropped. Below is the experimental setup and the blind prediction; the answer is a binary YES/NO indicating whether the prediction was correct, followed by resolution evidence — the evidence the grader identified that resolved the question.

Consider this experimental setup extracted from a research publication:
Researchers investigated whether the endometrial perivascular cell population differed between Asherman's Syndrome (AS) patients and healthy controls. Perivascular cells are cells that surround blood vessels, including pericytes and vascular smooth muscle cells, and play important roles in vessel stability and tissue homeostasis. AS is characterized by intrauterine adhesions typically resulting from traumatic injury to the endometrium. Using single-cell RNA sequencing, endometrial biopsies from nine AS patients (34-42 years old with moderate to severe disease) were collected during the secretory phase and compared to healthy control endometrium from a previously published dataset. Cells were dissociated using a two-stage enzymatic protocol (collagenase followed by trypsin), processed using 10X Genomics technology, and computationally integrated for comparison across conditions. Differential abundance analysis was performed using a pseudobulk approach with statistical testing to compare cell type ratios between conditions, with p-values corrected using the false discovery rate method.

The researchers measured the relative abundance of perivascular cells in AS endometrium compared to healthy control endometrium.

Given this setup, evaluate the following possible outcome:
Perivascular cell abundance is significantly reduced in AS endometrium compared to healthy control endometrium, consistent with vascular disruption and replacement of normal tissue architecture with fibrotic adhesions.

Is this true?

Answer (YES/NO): NO